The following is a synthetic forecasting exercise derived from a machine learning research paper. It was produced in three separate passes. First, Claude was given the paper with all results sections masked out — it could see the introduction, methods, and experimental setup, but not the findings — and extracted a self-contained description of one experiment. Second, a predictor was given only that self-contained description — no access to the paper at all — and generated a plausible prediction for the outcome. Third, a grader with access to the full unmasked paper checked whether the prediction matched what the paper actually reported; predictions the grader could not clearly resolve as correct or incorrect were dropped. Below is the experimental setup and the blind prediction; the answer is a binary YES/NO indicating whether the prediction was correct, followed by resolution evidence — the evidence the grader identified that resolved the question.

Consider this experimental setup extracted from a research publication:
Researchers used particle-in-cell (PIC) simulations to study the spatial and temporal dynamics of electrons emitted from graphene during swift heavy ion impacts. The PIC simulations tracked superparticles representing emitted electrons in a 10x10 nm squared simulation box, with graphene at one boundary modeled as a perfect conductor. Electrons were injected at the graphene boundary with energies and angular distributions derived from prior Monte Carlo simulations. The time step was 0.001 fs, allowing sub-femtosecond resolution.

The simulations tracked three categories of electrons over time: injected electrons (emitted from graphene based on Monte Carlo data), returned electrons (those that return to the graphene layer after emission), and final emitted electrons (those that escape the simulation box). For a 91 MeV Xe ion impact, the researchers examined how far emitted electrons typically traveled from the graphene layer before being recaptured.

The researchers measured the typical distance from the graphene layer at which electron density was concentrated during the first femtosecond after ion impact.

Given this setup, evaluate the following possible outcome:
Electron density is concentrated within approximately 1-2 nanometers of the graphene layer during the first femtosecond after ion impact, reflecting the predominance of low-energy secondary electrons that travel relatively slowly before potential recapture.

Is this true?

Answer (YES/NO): NO